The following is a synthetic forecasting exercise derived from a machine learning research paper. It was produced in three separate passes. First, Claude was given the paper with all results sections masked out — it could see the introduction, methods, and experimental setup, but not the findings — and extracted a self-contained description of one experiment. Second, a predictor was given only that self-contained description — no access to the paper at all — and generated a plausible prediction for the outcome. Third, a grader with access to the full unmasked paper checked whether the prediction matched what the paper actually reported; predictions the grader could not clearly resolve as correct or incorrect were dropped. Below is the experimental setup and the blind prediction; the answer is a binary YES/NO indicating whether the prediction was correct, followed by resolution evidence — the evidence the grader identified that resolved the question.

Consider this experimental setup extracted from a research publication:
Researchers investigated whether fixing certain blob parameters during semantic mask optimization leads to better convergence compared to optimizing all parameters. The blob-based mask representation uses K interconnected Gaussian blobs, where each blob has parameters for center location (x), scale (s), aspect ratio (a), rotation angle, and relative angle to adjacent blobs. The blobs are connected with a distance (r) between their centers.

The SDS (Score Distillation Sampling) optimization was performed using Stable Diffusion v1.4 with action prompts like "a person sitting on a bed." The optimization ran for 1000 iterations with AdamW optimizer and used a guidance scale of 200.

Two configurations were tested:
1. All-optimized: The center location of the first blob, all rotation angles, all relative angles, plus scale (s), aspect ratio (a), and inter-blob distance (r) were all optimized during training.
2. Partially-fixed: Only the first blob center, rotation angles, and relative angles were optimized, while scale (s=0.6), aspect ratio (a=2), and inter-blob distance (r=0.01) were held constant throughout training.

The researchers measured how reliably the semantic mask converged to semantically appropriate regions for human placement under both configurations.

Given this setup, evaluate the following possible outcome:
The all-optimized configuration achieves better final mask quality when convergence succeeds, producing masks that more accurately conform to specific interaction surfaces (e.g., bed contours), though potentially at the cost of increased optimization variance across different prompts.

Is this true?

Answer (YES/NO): NO